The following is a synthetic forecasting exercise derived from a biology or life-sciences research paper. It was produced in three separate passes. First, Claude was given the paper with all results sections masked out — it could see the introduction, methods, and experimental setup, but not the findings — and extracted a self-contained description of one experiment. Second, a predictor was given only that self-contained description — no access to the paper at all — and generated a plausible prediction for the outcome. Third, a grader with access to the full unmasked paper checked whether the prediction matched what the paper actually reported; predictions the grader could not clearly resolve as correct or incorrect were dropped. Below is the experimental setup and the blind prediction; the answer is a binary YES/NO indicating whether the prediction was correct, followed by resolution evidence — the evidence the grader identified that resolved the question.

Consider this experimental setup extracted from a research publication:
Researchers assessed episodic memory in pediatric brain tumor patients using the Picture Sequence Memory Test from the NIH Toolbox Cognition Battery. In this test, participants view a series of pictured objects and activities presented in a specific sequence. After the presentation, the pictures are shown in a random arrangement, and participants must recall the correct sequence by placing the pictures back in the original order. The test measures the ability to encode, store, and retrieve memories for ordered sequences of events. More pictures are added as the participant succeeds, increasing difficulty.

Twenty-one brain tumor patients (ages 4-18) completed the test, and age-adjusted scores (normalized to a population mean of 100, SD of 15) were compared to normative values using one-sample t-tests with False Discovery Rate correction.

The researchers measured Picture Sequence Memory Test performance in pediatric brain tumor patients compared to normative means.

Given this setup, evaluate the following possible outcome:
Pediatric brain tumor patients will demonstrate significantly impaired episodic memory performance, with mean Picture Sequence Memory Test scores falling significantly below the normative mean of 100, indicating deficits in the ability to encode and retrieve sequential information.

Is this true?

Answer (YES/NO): YES